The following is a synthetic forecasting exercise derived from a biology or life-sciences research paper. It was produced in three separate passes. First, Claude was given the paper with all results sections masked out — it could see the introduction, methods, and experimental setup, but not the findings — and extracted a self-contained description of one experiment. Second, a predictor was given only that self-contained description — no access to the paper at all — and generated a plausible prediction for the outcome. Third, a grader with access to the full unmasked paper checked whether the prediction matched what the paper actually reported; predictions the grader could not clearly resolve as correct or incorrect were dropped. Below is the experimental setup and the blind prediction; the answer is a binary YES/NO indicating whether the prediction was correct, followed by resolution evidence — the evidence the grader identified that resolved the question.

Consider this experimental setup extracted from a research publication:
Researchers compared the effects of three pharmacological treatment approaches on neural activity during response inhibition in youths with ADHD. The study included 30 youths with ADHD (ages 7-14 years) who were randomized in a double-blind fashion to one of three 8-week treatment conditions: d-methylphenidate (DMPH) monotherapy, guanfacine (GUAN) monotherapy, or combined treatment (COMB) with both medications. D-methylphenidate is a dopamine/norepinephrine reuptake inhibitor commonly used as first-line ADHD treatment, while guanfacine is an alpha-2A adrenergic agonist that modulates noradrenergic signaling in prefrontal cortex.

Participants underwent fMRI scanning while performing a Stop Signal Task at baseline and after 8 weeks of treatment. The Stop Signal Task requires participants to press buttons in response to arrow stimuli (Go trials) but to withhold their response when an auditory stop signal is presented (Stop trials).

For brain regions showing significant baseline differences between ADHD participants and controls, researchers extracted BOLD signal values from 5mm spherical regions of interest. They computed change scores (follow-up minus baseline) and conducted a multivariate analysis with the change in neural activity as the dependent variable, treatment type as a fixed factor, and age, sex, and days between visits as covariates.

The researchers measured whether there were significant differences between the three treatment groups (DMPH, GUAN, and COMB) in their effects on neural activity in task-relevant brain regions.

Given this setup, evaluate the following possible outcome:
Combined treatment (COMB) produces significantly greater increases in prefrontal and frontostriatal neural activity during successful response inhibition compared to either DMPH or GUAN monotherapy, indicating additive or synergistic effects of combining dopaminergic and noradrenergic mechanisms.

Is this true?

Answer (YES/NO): NO